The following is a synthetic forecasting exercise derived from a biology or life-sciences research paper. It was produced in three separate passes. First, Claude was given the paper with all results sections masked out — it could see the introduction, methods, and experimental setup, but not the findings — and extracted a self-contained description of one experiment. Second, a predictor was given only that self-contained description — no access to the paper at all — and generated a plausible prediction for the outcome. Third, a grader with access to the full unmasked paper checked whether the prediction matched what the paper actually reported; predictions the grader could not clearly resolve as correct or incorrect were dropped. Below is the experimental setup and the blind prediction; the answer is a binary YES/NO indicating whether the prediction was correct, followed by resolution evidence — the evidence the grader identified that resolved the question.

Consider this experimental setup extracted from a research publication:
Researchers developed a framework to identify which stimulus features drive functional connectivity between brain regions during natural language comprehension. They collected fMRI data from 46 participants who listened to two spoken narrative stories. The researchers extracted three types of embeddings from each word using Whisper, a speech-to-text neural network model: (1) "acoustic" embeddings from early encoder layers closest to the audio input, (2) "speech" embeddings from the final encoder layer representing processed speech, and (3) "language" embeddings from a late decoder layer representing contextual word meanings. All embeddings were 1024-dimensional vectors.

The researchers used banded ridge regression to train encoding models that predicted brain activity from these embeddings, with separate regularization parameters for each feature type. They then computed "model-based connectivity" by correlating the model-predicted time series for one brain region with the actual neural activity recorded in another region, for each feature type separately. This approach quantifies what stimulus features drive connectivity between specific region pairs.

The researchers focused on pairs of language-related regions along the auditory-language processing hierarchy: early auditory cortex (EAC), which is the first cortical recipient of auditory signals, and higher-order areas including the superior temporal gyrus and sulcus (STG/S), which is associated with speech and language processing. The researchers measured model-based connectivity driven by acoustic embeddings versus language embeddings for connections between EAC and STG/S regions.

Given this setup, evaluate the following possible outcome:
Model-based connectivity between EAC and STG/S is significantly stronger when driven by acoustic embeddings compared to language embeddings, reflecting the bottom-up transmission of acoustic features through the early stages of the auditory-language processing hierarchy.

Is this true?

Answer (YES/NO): YES